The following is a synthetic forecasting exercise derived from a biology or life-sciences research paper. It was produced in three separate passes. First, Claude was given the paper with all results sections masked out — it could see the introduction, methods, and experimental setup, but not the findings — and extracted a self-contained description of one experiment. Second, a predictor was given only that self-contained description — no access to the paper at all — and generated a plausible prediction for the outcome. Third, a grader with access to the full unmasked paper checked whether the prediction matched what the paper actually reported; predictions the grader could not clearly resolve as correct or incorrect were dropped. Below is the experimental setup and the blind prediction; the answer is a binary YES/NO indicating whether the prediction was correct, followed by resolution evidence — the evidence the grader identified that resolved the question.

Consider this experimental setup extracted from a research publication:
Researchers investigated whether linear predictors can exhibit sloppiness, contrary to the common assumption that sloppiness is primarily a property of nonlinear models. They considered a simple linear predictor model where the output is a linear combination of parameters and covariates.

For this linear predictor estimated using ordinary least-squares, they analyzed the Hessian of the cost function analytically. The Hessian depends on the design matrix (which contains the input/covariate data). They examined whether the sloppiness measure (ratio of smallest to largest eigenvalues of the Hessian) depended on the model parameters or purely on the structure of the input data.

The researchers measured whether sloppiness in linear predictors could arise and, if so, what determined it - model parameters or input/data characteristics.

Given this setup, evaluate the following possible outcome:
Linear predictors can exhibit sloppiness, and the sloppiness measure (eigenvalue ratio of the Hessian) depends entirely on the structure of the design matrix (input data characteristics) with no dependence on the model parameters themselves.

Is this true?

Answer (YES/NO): YES